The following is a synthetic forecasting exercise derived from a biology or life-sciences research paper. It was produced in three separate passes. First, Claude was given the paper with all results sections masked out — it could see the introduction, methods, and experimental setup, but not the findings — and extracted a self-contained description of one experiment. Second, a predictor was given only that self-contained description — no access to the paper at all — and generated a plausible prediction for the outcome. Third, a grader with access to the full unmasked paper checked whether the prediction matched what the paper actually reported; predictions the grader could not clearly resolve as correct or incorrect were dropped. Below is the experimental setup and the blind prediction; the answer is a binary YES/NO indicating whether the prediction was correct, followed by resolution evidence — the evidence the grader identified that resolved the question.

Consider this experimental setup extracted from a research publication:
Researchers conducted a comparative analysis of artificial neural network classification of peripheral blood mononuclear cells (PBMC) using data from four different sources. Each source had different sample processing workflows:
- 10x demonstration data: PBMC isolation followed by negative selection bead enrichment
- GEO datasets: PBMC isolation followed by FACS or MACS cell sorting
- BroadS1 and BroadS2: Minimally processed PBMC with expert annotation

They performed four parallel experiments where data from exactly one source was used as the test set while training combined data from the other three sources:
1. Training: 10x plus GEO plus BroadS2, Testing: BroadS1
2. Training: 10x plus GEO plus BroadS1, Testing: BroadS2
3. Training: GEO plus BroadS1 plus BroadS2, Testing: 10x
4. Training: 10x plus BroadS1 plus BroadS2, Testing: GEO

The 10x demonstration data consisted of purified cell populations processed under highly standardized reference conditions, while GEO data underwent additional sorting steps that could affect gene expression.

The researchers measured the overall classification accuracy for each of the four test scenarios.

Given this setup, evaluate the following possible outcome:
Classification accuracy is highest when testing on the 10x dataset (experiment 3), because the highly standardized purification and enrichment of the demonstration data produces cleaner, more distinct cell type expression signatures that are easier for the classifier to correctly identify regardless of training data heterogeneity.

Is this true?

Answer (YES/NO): NO